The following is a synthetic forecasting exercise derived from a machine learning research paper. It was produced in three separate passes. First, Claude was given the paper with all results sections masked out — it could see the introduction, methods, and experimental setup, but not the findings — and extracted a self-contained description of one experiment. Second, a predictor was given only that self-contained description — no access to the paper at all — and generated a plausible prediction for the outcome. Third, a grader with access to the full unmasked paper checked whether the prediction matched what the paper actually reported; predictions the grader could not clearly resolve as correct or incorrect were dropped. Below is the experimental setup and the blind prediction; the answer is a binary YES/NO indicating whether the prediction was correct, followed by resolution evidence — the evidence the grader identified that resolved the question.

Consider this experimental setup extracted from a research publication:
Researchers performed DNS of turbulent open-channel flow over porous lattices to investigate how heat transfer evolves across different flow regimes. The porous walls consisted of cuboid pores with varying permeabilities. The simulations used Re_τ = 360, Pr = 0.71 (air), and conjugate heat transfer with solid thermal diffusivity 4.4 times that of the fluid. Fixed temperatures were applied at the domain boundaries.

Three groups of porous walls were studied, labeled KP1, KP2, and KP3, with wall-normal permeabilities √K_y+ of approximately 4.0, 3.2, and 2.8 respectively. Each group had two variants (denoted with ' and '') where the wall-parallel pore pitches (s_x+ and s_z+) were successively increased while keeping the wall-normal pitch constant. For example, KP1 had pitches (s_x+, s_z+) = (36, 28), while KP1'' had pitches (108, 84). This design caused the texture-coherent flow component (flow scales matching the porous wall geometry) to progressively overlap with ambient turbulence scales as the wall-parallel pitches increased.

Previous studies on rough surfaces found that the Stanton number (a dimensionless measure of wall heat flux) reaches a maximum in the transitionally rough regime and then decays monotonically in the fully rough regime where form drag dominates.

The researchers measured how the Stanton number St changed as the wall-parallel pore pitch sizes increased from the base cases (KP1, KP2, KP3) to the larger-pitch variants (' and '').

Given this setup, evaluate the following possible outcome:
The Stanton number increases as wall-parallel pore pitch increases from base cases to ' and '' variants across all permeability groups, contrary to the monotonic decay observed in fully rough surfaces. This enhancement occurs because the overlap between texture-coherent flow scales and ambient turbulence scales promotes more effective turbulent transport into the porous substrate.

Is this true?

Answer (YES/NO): YES